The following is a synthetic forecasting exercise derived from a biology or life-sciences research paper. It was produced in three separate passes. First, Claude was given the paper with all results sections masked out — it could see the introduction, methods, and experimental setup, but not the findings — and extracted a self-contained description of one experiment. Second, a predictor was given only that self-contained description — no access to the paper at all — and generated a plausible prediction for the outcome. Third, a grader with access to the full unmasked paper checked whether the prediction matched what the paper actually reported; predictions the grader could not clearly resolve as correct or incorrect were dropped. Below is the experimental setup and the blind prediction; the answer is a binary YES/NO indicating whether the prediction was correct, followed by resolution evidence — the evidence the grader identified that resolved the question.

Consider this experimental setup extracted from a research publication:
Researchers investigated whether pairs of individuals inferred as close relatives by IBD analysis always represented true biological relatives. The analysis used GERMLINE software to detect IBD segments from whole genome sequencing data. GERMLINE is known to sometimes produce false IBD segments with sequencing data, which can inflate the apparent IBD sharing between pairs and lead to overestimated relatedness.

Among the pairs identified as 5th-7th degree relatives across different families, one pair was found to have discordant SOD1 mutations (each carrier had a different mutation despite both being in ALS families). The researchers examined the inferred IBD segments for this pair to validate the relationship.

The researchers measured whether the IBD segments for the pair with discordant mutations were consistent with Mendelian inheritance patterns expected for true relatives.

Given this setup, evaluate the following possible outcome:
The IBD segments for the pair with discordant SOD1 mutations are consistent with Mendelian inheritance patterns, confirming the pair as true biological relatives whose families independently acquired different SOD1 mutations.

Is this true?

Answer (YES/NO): NO